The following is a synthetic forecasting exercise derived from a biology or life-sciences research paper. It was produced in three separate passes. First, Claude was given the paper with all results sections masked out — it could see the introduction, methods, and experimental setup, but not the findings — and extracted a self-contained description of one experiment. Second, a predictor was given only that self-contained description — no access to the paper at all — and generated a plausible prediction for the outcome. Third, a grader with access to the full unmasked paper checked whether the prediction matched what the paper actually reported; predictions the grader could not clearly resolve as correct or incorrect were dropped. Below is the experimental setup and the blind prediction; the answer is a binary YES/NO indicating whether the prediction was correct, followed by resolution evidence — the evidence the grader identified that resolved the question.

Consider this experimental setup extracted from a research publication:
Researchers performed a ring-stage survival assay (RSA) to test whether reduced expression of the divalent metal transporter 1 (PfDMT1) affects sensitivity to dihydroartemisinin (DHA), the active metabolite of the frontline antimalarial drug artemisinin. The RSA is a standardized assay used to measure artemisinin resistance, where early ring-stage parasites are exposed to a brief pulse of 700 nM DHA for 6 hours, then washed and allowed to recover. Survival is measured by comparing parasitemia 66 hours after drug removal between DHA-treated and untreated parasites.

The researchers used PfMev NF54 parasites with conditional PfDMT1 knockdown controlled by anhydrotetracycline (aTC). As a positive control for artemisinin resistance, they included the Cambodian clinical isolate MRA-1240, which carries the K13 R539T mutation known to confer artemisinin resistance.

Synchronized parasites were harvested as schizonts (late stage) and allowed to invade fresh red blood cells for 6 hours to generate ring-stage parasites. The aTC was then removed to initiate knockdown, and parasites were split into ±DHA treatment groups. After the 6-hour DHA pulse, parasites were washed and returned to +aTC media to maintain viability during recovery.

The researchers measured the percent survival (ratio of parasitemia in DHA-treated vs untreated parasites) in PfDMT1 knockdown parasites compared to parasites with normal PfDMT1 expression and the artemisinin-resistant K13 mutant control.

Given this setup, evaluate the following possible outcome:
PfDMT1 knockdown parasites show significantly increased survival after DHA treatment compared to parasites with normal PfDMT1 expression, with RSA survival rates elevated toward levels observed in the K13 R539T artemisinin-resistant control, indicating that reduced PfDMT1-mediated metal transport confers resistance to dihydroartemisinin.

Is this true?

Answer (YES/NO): NO